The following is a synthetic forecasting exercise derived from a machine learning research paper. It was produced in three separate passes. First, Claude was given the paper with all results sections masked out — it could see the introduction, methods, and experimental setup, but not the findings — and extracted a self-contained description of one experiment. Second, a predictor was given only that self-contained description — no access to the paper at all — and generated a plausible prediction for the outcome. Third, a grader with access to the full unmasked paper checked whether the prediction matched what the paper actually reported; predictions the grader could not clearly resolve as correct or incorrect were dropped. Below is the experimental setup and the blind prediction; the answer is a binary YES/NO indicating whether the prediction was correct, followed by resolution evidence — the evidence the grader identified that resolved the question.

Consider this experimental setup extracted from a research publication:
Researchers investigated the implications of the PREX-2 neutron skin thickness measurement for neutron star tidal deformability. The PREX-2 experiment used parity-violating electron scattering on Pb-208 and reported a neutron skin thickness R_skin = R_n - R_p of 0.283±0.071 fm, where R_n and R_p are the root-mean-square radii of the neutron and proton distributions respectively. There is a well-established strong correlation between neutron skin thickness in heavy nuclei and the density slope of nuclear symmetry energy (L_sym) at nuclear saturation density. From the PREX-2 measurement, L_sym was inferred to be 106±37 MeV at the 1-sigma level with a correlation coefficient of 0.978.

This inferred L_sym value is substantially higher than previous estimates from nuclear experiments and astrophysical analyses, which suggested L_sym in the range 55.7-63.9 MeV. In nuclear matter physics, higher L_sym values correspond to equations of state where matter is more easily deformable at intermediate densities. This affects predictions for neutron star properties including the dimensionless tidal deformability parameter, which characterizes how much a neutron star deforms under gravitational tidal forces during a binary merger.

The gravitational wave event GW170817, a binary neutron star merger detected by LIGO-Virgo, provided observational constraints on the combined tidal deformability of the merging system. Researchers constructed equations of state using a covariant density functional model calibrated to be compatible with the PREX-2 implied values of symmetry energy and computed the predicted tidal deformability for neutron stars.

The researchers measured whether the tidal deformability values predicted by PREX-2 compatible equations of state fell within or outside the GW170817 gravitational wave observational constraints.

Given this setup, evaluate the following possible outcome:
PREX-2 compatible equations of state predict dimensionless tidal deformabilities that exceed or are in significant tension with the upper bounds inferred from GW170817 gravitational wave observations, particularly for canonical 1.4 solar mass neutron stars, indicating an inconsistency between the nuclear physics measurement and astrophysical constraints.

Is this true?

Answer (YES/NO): YES